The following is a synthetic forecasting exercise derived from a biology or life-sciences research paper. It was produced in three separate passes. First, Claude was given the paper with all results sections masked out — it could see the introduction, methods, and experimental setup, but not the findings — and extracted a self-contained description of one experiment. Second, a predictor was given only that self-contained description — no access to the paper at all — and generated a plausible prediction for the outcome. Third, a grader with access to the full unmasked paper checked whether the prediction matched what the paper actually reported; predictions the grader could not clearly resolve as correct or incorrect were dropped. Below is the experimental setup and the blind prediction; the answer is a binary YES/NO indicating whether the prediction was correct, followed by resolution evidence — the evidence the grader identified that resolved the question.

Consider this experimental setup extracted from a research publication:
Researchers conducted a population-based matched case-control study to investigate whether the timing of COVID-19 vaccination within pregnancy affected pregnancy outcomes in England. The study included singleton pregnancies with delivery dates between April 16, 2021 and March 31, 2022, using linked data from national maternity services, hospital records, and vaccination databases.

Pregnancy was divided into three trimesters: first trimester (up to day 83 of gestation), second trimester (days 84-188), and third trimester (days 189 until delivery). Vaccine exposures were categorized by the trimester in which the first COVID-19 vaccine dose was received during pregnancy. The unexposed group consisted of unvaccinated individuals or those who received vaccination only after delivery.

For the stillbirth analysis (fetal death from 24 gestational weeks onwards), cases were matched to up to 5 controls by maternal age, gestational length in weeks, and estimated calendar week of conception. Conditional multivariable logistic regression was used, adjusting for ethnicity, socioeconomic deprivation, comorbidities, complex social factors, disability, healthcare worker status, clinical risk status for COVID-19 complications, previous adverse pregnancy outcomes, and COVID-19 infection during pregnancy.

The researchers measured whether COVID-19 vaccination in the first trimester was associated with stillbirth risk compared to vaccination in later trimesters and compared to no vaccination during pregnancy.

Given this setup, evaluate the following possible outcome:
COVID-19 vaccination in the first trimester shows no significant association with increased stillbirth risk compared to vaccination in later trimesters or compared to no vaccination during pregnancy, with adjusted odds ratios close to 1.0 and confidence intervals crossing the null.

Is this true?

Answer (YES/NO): YES